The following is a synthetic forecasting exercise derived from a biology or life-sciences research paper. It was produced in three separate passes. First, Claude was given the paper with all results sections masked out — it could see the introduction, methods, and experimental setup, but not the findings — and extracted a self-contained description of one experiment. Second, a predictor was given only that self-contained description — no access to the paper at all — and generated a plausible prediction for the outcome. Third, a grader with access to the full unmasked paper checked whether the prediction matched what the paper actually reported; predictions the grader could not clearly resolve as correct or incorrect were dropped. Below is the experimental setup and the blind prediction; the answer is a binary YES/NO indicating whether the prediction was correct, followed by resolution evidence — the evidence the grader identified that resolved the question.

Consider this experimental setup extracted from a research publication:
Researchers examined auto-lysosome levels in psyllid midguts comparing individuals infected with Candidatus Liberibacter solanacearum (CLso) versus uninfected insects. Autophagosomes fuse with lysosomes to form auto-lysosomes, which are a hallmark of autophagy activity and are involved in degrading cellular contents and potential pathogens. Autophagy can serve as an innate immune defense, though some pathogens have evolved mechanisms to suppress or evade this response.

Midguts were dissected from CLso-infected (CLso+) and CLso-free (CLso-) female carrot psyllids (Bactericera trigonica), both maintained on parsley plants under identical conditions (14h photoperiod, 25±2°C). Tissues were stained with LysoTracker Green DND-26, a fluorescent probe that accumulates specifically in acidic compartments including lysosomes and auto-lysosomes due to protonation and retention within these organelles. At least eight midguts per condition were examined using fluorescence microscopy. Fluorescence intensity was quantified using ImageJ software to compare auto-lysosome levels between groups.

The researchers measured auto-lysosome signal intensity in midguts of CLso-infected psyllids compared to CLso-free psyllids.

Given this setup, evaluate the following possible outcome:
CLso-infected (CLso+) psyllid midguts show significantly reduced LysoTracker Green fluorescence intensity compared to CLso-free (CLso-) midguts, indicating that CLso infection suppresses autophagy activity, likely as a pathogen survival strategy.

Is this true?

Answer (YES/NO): NO